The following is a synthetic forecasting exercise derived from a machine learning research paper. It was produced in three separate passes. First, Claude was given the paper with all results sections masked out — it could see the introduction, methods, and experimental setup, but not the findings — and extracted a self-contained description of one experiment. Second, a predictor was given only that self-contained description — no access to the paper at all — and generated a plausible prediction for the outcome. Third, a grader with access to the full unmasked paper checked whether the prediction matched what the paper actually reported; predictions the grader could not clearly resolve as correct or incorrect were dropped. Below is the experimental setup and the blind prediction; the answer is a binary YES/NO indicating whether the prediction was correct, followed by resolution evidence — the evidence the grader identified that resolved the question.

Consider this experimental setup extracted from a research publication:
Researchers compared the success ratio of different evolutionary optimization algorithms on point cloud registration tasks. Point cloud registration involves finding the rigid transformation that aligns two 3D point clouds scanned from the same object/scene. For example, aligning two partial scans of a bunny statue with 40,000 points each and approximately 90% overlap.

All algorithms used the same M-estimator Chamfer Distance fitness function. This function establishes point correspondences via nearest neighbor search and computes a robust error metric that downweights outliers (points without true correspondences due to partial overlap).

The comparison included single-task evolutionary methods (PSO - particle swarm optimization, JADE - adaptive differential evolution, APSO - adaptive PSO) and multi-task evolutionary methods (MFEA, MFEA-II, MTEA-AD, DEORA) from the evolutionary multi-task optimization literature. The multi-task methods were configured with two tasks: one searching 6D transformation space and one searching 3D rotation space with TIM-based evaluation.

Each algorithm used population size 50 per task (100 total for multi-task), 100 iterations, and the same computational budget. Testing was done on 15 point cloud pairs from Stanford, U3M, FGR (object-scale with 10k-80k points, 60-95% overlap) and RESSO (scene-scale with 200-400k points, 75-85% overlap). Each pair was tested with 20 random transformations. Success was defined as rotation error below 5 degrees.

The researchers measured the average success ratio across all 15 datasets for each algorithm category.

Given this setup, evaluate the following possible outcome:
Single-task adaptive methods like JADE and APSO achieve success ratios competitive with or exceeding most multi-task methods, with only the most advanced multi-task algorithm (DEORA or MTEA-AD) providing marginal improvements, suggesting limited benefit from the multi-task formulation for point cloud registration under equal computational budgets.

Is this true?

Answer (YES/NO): NO